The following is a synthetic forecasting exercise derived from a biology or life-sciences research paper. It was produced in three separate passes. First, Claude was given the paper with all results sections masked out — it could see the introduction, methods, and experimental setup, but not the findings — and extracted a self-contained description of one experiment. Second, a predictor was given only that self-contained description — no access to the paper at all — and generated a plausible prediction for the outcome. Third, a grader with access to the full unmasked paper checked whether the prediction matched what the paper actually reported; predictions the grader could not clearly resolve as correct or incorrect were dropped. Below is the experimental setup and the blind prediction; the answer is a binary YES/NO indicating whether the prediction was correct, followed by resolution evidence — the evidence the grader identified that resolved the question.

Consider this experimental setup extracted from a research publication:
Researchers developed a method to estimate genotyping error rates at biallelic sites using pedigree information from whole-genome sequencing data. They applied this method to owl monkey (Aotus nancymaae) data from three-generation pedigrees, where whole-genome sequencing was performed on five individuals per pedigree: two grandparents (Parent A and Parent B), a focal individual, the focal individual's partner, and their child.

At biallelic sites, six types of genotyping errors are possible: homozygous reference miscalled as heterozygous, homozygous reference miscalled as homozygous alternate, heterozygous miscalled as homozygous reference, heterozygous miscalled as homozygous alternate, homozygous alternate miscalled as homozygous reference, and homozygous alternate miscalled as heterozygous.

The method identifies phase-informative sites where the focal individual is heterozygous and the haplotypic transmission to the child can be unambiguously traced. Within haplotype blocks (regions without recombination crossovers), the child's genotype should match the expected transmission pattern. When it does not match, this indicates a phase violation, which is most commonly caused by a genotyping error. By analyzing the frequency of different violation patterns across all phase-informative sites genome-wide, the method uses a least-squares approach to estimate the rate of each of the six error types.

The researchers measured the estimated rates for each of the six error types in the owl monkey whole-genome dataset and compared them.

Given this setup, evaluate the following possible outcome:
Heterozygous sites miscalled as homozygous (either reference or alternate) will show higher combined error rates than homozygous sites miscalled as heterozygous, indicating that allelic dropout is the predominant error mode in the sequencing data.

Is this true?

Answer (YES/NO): NO